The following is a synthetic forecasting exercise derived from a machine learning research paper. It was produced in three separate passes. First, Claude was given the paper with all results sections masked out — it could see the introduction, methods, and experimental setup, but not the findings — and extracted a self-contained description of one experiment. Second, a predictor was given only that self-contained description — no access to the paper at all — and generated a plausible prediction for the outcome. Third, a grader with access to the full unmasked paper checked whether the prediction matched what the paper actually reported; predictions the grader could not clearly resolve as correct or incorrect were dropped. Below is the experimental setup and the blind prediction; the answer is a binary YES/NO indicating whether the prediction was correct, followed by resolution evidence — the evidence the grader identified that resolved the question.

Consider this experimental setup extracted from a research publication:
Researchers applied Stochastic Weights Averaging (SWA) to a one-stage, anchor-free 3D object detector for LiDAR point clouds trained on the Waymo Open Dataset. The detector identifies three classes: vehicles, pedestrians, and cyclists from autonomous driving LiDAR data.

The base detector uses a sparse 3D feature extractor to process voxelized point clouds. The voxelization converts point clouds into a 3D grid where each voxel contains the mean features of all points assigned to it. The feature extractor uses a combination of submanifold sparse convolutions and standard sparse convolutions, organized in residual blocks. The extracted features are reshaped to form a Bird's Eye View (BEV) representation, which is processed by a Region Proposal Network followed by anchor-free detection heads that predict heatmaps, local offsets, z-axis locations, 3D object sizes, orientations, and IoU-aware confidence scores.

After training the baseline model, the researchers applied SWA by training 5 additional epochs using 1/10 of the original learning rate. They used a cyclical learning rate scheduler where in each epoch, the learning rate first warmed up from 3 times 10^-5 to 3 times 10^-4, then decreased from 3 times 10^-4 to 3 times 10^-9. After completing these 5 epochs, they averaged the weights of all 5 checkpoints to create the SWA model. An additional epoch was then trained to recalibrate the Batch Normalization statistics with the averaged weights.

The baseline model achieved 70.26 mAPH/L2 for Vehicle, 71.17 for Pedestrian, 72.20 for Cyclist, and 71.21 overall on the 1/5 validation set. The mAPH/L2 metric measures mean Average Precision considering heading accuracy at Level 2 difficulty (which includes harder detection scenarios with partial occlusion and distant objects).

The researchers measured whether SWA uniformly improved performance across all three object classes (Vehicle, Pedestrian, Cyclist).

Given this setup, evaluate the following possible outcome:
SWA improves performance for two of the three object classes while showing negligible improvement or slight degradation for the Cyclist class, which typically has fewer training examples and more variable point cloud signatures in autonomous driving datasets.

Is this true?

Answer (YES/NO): YES